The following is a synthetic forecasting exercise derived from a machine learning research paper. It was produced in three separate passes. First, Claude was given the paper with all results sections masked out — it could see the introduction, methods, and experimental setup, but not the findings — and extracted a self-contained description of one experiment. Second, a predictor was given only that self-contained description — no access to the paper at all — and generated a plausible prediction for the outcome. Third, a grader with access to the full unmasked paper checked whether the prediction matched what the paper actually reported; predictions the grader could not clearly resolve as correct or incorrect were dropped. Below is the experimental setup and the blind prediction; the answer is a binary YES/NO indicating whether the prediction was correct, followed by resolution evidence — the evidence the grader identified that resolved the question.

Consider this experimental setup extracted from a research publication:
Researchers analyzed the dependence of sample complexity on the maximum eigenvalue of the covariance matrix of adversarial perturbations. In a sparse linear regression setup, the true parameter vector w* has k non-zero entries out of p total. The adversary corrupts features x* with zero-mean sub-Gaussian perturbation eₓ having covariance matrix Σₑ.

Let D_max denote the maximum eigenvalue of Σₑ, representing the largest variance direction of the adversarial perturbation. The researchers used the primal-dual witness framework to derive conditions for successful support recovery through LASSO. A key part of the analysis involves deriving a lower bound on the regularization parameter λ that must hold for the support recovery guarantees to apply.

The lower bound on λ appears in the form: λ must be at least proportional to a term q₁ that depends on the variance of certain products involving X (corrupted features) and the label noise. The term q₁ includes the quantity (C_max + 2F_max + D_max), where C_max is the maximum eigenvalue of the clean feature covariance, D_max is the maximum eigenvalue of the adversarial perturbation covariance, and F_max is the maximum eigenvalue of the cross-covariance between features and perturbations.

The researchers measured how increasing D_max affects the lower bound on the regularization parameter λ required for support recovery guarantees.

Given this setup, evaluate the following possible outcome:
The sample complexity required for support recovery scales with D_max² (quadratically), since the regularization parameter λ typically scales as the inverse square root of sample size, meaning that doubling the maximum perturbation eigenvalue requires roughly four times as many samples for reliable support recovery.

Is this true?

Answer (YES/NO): NO